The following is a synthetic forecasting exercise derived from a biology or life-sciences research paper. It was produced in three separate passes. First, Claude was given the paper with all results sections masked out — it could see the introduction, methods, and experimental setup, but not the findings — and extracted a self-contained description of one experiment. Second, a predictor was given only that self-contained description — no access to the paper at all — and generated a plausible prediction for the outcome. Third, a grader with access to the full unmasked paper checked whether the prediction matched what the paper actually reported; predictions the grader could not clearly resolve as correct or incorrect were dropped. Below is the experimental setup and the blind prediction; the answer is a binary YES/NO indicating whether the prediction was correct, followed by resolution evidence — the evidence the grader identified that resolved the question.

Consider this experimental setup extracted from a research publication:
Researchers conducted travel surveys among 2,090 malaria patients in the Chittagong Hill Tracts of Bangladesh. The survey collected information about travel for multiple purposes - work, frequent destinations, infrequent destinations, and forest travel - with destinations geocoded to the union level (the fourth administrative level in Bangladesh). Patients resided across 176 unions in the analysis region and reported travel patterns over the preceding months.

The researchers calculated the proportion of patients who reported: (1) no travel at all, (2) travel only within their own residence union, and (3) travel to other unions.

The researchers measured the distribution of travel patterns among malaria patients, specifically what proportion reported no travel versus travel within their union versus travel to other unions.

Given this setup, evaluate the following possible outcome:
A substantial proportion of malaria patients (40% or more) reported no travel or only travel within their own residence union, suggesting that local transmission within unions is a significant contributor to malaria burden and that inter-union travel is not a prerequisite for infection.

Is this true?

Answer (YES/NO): YES